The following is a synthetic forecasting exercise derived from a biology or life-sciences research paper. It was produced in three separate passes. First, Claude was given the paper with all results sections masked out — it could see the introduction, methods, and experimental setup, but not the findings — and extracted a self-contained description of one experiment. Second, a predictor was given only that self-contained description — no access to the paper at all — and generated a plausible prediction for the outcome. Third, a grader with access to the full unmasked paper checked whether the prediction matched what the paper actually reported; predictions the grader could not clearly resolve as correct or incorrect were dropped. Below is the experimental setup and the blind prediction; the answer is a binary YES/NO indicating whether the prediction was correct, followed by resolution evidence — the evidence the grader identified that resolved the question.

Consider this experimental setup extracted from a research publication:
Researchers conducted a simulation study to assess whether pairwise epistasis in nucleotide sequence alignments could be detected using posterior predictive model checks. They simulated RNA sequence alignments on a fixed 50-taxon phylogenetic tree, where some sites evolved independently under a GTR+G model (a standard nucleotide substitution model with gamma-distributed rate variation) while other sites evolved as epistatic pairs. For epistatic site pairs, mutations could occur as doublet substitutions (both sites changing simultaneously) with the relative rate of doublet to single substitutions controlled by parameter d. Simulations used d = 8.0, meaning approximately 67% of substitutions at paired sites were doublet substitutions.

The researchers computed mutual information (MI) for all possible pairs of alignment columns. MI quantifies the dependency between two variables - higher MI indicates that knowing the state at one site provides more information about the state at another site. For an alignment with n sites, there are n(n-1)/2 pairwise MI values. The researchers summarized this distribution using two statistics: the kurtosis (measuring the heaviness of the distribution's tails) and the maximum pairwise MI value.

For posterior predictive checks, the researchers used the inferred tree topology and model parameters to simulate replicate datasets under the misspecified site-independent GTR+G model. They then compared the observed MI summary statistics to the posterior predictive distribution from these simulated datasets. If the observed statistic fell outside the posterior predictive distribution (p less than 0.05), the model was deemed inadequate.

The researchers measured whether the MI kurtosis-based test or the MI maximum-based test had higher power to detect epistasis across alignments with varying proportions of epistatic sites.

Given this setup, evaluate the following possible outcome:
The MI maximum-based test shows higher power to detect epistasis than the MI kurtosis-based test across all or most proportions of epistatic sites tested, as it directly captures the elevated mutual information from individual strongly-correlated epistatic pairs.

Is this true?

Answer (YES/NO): YES